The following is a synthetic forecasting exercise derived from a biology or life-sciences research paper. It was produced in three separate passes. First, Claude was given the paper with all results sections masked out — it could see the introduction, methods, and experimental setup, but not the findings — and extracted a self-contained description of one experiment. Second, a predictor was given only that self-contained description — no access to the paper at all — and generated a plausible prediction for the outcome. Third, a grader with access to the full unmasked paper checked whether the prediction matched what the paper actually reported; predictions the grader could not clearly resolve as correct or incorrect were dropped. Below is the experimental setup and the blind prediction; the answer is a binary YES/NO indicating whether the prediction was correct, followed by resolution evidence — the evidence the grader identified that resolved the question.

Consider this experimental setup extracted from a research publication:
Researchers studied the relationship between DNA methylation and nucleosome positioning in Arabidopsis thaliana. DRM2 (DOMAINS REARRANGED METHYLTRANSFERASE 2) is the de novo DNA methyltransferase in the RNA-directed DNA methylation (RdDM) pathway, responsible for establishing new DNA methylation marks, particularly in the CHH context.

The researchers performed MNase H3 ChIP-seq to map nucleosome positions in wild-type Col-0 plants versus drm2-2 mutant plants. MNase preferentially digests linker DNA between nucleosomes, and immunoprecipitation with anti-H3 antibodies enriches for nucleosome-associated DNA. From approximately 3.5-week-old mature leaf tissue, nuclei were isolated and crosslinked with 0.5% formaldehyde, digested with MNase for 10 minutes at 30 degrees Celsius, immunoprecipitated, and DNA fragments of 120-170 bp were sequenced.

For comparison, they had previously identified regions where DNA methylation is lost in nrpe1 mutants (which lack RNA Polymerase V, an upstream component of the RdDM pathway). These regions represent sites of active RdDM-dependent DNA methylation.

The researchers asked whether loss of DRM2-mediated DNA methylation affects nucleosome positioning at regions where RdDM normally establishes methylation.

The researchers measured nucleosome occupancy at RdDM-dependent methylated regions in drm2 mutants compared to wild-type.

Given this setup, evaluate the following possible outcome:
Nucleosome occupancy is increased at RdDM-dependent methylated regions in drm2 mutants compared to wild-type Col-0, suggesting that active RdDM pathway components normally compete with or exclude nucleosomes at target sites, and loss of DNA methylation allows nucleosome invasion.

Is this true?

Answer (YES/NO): NO